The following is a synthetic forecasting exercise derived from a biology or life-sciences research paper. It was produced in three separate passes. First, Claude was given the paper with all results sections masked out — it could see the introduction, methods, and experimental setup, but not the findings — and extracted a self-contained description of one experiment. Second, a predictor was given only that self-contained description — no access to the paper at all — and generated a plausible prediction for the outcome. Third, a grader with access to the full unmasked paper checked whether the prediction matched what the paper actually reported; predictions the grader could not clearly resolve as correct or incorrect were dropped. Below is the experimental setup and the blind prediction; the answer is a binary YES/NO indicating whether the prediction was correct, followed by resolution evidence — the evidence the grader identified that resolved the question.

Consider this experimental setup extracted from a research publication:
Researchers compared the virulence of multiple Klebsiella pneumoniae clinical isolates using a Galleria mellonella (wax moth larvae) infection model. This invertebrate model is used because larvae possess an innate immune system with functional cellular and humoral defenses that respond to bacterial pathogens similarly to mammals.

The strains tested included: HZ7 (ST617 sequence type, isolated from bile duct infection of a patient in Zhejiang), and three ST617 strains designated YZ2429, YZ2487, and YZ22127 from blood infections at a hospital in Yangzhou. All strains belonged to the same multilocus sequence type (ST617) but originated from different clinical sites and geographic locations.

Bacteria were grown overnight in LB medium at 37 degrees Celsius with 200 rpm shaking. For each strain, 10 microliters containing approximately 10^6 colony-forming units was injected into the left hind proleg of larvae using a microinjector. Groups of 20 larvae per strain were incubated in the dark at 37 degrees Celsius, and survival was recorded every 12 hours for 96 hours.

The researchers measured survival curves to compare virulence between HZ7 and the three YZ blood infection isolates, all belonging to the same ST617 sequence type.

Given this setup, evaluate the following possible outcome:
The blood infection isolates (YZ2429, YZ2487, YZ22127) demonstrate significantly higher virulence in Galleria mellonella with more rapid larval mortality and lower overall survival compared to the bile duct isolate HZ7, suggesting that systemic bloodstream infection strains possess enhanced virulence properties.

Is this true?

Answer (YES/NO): NO